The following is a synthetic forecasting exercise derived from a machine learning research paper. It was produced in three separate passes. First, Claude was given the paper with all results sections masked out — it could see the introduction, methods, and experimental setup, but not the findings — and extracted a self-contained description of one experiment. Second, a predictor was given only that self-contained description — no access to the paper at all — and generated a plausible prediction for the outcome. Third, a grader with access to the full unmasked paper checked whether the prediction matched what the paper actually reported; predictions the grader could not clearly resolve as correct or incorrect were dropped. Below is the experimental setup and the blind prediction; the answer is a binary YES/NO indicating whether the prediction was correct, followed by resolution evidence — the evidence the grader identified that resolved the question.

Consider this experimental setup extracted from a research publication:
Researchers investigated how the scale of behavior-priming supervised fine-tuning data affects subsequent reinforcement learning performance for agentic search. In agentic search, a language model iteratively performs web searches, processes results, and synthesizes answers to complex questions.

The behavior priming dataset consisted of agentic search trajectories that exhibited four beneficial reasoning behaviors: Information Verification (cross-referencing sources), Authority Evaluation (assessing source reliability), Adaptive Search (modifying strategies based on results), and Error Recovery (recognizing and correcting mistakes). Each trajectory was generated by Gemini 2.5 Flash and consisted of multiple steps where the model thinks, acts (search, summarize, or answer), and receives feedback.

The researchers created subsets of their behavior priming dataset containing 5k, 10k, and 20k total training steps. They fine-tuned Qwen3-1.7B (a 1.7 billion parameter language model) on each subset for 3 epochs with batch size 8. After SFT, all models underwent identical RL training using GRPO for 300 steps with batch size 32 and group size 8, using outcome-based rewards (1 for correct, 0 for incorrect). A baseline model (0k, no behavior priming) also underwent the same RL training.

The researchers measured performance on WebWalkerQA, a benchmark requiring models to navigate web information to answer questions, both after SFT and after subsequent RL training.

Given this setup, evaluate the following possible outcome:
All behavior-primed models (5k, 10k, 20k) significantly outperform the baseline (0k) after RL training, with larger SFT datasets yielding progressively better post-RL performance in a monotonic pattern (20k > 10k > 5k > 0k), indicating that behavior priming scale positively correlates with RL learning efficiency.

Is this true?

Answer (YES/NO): YES